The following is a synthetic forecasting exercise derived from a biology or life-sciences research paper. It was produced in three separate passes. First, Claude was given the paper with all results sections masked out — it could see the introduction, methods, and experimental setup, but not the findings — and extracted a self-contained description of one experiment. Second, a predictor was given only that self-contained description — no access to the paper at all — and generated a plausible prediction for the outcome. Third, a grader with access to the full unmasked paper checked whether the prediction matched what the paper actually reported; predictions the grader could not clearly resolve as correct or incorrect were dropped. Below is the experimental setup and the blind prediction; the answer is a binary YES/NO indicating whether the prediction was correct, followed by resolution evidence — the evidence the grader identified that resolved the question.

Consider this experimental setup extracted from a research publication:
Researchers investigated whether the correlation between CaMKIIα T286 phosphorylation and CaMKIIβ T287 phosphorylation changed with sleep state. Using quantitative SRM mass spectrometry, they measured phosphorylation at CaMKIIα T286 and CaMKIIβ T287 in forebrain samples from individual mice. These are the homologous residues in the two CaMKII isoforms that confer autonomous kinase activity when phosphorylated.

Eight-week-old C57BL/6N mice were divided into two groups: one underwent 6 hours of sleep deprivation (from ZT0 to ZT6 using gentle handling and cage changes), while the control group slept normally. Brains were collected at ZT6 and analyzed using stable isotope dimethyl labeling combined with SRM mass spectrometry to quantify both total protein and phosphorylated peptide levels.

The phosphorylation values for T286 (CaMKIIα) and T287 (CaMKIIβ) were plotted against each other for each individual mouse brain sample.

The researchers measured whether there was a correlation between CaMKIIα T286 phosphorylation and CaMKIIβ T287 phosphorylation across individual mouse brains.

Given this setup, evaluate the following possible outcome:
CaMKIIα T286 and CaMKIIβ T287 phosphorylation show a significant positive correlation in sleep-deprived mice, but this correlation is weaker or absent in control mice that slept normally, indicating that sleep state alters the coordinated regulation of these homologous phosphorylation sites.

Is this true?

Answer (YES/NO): NO